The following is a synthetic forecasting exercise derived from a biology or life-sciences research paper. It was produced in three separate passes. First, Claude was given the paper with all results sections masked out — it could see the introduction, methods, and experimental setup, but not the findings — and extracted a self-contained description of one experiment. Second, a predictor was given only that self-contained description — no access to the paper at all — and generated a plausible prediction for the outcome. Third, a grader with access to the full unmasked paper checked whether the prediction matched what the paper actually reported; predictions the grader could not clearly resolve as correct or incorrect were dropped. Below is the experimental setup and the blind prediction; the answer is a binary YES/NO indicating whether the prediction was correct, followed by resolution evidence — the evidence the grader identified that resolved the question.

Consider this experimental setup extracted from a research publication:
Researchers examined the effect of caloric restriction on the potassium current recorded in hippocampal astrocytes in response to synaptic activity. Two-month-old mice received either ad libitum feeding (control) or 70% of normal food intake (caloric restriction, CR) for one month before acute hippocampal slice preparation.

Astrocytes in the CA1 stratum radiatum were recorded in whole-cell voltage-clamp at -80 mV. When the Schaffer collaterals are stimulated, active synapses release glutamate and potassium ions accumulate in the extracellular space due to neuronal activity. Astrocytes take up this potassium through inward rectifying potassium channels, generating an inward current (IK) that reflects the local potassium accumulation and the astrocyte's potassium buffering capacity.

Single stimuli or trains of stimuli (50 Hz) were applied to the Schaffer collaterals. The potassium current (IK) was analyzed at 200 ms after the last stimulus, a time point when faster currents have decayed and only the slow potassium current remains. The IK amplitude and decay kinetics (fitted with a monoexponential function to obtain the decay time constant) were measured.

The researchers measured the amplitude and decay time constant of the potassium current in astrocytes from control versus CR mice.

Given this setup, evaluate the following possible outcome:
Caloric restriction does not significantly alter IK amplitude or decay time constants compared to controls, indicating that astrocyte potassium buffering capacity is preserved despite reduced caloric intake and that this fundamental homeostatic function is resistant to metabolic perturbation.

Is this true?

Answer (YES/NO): NO